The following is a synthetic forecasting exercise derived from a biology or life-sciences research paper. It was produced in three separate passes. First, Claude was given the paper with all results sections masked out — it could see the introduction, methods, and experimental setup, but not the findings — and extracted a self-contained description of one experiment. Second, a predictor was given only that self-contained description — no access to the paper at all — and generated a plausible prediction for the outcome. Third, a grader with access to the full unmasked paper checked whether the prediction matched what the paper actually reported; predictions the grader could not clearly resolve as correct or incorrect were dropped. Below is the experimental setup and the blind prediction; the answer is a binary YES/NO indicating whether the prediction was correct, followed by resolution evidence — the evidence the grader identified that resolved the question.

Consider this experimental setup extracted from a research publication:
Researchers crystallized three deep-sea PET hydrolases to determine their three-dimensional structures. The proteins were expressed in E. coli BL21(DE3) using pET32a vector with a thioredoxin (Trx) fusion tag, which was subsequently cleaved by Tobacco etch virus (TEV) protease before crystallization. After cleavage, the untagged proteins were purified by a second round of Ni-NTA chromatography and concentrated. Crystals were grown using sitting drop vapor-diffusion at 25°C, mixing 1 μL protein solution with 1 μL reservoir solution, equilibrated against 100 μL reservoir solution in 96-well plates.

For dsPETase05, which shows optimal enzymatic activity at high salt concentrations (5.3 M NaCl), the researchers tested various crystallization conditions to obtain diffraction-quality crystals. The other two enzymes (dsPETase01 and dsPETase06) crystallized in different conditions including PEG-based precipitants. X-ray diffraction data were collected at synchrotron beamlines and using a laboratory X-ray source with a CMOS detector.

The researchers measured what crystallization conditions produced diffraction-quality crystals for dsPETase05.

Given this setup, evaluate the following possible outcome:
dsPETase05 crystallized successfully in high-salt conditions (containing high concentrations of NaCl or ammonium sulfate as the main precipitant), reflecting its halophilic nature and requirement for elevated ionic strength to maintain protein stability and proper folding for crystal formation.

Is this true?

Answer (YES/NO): NO